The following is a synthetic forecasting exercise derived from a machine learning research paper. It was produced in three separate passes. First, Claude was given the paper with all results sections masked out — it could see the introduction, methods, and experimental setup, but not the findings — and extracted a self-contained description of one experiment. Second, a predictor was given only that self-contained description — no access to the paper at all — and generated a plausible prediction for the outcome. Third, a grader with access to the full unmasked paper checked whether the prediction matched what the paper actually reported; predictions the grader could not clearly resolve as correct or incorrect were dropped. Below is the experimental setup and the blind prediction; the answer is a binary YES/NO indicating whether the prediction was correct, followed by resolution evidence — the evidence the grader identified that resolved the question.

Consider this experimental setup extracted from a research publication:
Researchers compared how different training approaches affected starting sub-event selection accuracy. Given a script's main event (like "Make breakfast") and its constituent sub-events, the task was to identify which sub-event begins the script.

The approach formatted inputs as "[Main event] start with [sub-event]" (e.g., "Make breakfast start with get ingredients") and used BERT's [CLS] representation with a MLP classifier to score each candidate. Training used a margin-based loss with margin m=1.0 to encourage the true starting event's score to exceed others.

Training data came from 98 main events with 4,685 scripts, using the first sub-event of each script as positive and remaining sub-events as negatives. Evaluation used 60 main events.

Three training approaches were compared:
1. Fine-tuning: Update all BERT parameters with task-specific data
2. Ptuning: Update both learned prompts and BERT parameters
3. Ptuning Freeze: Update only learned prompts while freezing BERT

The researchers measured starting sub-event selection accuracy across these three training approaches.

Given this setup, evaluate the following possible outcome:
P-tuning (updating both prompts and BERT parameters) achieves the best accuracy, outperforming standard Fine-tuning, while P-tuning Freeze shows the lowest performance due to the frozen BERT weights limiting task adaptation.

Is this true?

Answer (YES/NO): NO